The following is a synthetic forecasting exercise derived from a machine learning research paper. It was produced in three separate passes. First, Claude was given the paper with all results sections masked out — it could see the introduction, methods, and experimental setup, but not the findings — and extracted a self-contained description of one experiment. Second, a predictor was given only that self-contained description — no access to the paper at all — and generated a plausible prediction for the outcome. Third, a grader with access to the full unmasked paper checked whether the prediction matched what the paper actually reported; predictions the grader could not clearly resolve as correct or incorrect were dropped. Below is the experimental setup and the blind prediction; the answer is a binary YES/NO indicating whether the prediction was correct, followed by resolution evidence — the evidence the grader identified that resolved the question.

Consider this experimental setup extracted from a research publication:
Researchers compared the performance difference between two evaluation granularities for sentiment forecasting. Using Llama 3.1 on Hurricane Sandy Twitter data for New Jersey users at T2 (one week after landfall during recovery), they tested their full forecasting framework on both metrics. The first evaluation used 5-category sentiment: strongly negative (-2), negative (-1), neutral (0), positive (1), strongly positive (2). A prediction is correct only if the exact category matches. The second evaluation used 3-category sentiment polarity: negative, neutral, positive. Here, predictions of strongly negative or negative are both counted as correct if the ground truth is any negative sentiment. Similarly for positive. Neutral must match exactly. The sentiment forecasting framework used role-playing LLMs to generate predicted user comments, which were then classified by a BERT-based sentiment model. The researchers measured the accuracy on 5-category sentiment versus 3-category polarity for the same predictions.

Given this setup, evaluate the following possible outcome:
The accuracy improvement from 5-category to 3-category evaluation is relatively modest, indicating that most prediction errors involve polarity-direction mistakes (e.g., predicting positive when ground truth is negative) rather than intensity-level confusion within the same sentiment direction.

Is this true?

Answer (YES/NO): NO